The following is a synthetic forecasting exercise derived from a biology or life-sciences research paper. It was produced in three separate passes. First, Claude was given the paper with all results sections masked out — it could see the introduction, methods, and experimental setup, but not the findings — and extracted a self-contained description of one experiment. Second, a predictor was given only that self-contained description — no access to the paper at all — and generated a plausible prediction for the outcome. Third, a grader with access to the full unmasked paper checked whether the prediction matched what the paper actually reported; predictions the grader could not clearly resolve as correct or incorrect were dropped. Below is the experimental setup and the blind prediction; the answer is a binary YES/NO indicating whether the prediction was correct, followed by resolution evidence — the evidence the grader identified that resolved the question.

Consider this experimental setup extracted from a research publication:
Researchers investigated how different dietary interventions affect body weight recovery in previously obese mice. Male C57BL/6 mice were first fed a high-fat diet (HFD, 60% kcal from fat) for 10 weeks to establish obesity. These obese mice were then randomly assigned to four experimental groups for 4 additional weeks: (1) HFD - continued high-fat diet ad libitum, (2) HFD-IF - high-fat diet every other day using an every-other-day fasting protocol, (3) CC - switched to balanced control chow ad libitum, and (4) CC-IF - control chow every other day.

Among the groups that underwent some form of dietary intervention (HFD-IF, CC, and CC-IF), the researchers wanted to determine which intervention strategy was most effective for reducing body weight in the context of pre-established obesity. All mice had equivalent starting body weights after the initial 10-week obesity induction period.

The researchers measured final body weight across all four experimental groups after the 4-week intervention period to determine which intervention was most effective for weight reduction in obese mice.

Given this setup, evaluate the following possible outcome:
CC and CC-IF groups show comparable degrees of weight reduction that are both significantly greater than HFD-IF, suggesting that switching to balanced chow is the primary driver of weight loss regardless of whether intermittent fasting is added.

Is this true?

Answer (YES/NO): NO